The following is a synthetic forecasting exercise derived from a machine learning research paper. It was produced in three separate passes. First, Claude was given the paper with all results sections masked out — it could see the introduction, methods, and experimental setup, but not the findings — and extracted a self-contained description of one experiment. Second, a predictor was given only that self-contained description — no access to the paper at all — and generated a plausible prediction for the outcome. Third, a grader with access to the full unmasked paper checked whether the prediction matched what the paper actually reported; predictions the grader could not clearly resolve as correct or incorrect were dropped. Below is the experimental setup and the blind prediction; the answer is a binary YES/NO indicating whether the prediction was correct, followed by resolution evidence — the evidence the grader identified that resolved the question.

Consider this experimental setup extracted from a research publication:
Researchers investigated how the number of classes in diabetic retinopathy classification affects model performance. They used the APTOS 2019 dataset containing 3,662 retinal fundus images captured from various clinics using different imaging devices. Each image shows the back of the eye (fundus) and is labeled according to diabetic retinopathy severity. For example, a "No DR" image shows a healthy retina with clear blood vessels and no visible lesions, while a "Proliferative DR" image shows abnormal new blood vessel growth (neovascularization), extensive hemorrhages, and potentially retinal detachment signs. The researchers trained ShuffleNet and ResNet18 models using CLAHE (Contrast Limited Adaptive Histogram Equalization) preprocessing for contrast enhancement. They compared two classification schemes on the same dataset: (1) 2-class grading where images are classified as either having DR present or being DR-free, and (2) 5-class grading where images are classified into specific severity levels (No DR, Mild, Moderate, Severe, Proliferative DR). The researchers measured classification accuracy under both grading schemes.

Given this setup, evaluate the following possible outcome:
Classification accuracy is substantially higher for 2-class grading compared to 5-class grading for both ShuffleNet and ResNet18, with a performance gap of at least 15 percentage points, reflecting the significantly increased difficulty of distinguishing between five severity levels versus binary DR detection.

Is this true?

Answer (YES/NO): NO